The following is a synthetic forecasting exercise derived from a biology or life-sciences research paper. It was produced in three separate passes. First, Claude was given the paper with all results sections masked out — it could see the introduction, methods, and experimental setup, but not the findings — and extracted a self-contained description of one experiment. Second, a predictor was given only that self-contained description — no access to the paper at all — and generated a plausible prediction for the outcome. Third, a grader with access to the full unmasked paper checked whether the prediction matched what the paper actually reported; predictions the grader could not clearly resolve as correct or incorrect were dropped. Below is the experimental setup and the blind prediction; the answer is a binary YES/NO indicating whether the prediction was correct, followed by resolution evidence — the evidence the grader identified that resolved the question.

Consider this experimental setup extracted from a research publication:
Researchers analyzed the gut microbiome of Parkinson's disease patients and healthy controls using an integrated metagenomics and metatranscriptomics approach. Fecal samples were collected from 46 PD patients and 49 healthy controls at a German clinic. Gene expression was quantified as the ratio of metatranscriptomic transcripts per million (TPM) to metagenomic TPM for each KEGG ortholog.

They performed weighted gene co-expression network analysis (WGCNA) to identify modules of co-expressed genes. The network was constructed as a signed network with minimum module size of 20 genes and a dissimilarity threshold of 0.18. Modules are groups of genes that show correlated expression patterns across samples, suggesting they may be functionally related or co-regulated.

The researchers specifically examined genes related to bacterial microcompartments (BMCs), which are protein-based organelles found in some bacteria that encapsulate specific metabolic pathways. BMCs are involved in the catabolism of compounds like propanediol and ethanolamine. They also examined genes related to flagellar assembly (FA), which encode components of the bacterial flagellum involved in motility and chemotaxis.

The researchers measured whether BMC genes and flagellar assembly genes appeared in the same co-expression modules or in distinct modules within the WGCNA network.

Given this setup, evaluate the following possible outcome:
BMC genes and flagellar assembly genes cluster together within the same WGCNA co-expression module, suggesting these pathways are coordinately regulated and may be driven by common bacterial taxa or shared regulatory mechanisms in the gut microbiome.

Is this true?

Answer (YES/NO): NO